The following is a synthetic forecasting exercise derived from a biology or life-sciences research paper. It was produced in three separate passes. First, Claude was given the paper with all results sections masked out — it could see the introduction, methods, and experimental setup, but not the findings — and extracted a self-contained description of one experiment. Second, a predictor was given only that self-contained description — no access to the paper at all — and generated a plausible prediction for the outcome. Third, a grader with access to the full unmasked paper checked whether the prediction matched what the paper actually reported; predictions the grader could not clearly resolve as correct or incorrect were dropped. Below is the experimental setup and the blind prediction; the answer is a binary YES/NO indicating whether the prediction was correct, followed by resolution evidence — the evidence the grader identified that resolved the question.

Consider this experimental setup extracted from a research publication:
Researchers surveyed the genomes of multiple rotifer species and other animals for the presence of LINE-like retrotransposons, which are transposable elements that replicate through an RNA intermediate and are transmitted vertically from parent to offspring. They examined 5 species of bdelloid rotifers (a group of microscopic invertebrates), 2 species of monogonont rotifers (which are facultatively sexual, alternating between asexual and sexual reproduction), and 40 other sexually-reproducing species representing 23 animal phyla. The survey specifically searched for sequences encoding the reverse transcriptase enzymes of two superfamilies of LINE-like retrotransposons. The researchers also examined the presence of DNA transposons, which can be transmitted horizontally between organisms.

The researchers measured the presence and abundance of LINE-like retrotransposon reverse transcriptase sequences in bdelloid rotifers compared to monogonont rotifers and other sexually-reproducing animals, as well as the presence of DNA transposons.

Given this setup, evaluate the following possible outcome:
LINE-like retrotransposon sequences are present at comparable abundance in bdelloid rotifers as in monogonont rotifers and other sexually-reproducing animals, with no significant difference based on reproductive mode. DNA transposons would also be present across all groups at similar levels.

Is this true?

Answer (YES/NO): NO